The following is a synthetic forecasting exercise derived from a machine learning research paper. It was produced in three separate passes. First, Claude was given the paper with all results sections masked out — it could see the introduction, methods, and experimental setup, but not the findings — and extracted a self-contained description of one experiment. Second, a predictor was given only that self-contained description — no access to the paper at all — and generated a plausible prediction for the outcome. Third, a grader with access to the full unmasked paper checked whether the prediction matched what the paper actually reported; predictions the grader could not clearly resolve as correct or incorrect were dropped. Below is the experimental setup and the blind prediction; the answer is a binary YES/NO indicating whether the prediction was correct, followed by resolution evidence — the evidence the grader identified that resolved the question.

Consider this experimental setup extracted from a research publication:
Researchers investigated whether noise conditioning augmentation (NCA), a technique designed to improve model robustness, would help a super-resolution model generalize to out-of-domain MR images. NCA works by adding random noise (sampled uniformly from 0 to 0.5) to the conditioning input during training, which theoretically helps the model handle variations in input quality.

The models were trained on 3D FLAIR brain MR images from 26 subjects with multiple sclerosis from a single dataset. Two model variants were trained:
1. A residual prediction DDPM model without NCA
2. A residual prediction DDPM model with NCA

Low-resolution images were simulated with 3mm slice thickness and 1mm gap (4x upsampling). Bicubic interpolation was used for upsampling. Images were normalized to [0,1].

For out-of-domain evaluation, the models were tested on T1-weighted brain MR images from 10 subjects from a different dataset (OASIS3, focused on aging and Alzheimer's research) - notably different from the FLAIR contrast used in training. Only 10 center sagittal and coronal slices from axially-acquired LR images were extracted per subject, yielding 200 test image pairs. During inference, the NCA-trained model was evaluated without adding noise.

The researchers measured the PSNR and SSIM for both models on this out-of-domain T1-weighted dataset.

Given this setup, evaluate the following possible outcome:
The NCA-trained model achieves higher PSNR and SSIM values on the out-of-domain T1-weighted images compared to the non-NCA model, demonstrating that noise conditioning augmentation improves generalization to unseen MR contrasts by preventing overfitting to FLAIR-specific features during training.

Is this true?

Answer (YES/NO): NO